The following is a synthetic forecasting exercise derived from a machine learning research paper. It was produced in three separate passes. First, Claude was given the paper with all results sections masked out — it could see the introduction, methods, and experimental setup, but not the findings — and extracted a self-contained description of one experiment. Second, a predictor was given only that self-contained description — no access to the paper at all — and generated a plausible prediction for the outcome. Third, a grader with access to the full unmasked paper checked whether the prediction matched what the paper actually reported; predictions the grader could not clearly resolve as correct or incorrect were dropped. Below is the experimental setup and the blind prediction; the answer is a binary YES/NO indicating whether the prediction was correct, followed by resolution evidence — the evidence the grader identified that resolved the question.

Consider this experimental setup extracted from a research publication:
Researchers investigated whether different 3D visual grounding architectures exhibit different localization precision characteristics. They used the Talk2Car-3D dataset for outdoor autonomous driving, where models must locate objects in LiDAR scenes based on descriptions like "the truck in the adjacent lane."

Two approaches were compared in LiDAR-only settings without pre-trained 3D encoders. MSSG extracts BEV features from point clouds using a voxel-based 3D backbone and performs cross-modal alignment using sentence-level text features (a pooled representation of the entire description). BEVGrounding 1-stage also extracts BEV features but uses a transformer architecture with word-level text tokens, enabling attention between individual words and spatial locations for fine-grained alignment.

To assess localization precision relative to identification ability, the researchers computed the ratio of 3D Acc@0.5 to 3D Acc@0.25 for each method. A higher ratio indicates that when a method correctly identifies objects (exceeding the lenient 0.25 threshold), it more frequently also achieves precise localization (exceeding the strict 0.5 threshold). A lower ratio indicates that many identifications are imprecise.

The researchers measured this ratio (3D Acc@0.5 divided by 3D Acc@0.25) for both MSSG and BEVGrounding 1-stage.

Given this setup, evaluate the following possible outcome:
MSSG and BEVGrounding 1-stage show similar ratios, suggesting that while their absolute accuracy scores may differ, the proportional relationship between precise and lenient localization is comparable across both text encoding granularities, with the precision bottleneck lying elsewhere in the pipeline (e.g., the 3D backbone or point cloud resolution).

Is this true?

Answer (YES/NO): NO